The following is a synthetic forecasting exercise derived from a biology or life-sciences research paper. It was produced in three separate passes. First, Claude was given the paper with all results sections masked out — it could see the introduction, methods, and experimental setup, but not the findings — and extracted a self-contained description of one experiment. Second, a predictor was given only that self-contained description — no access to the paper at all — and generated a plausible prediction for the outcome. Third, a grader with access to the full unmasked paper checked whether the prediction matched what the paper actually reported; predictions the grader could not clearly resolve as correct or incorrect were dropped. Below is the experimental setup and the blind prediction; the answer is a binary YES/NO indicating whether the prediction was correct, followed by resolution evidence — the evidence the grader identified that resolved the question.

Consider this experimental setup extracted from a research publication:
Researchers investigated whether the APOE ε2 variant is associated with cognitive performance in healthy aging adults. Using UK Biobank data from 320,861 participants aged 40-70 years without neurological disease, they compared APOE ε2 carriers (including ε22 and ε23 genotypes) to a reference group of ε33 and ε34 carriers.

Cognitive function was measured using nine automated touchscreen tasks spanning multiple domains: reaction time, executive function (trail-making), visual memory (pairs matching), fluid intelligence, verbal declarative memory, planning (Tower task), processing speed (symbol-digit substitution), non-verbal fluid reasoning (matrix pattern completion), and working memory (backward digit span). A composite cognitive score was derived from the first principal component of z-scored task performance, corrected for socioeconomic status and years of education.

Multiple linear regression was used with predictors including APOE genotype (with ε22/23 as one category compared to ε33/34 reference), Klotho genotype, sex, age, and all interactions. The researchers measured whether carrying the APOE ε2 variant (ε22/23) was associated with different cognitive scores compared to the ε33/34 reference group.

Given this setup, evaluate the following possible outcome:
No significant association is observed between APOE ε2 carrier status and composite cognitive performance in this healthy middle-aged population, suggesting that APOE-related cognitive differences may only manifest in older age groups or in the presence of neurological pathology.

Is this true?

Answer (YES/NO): NO